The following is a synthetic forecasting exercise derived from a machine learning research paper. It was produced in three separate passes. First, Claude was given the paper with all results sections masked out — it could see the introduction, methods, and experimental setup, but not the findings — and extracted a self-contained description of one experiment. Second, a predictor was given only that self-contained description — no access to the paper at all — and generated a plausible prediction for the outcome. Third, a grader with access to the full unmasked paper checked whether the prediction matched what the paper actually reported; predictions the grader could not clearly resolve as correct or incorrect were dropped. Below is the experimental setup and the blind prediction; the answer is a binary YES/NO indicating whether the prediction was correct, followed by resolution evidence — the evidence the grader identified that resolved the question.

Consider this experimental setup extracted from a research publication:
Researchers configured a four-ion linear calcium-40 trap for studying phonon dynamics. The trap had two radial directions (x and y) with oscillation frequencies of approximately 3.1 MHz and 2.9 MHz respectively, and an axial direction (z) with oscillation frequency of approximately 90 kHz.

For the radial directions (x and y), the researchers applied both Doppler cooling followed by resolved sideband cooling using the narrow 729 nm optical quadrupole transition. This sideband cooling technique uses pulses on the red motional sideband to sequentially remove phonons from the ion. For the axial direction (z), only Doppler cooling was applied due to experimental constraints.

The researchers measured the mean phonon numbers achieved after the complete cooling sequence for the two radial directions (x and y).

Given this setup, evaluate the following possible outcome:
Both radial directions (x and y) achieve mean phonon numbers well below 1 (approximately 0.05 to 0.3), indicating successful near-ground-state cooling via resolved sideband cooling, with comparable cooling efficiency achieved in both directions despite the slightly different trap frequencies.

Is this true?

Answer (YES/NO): NO